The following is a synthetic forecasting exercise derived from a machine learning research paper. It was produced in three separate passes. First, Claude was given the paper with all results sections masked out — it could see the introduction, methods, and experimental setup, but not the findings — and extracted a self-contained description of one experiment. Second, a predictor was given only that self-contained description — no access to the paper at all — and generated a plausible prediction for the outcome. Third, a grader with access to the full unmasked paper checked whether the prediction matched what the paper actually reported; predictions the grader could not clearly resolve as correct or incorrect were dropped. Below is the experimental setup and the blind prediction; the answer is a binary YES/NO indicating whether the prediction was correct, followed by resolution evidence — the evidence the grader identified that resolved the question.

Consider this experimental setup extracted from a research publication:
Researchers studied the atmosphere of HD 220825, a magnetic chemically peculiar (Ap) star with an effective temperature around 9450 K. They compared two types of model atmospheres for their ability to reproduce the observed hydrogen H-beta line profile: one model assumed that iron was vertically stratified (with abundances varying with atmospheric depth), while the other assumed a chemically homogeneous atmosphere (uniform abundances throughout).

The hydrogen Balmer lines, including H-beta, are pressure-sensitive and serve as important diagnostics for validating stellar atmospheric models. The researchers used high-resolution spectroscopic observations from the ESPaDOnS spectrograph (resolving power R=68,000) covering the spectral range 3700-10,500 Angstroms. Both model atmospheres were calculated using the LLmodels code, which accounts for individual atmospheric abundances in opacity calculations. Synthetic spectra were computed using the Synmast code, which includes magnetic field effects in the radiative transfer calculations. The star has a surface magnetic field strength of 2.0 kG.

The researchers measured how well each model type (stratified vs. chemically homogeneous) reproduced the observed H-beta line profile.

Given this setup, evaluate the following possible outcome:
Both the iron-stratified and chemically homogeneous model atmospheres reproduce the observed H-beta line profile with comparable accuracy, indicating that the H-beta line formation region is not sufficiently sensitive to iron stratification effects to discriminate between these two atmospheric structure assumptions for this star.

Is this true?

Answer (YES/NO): NO